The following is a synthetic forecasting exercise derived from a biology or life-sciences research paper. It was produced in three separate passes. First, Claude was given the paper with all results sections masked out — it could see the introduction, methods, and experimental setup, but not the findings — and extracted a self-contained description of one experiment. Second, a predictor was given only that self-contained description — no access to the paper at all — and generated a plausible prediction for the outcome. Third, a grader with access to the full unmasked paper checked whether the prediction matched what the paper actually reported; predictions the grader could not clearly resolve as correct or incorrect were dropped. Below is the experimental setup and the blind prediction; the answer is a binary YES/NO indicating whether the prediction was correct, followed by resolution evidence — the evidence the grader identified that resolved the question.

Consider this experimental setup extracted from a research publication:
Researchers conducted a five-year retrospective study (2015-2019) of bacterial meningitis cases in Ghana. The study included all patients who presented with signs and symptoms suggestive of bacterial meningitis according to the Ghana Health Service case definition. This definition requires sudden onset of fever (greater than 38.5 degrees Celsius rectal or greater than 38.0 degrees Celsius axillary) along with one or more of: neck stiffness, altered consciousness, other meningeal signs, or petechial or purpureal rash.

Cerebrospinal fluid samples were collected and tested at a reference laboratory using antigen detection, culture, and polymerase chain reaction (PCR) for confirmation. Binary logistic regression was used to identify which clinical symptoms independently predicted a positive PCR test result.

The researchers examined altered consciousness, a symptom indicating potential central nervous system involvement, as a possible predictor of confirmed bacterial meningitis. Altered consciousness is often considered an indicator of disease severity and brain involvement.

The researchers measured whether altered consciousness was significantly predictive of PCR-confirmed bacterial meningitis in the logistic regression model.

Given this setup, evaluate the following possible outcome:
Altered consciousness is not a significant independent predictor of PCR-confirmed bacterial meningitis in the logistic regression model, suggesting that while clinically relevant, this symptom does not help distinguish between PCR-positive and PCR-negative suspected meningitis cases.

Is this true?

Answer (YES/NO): NO